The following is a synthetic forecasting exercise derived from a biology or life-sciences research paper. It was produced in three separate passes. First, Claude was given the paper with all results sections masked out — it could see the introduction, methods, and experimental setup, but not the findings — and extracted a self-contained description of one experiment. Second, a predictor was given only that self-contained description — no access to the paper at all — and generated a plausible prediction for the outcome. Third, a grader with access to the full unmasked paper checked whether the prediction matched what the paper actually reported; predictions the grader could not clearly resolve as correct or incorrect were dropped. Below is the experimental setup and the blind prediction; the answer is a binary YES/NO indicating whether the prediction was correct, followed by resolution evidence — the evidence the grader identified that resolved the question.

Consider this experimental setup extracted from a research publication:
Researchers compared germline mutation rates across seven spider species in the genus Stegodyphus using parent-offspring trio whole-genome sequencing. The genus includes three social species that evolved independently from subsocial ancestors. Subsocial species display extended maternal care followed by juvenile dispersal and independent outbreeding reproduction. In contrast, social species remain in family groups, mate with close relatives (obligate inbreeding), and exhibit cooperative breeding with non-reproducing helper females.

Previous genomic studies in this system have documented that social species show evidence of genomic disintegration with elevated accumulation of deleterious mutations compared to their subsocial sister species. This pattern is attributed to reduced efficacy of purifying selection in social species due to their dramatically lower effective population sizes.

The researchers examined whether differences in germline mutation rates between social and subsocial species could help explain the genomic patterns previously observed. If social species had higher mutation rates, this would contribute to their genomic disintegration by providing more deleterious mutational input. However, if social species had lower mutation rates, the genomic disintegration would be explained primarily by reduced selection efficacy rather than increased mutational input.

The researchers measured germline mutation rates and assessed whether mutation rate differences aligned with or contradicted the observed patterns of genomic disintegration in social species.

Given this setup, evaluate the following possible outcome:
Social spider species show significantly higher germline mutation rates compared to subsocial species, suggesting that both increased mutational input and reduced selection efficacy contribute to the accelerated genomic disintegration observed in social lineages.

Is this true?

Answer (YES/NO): NO